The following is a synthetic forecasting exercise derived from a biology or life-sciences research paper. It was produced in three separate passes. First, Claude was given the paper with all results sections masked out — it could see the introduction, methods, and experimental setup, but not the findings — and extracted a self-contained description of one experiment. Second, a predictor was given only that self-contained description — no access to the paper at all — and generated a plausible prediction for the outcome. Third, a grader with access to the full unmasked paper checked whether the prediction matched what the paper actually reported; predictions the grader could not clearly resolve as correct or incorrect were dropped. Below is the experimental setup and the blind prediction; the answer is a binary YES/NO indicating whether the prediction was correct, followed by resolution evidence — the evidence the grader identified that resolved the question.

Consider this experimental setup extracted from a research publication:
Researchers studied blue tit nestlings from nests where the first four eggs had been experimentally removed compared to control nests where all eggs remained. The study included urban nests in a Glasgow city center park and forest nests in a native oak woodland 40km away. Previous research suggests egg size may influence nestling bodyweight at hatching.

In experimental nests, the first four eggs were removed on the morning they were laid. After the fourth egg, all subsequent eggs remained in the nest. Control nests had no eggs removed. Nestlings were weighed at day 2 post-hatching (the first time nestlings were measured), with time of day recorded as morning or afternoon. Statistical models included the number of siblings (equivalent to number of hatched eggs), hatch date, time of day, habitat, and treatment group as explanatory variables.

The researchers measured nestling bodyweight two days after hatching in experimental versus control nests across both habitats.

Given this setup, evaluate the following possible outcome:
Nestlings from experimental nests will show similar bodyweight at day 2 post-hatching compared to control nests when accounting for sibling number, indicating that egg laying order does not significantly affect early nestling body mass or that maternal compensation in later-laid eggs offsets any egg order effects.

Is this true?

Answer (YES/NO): NO